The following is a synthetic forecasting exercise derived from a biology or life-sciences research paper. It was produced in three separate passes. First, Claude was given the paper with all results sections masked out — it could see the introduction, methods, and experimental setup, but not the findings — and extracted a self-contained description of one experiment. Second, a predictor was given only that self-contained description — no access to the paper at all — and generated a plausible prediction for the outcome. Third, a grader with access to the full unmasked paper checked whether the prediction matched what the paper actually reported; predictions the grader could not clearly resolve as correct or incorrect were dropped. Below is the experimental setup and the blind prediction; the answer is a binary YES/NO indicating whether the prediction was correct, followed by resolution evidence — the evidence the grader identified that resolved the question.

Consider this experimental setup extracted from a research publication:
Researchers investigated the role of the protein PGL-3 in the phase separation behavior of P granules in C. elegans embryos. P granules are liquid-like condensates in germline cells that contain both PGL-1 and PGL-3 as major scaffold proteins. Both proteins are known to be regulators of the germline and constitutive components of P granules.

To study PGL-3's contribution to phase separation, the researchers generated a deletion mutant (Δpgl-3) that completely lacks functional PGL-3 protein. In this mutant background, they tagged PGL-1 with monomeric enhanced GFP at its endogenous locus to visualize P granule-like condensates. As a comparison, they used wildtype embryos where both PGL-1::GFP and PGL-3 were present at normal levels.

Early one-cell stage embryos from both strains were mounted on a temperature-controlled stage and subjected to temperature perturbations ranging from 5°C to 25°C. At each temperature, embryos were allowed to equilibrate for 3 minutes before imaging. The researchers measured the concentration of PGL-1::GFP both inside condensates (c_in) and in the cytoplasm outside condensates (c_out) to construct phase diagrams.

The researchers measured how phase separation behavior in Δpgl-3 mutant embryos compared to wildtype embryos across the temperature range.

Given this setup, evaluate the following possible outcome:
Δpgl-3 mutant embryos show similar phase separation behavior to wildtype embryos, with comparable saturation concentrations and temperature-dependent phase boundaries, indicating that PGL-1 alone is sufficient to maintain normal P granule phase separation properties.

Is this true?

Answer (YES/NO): NO